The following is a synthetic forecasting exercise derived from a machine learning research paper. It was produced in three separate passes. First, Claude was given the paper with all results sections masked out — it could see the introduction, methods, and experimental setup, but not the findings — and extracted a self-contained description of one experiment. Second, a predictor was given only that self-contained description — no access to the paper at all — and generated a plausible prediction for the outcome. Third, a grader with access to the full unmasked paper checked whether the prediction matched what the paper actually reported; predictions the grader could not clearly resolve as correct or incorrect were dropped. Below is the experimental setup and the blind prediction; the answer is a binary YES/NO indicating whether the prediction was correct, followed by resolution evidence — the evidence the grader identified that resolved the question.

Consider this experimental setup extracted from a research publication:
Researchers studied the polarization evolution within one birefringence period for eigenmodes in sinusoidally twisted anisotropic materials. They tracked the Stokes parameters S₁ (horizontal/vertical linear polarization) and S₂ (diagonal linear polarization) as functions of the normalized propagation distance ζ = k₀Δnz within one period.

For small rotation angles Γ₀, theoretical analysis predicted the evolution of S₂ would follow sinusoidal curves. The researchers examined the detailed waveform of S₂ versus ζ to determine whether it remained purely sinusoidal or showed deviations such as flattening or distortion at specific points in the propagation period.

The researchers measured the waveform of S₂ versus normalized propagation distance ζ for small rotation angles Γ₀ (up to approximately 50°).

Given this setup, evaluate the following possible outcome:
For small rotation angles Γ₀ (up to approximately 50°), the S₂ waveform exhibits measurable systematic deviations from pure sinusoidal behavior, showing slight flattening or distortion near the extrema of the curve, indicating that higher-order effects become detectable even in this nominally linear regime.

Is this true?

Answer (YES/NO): YES